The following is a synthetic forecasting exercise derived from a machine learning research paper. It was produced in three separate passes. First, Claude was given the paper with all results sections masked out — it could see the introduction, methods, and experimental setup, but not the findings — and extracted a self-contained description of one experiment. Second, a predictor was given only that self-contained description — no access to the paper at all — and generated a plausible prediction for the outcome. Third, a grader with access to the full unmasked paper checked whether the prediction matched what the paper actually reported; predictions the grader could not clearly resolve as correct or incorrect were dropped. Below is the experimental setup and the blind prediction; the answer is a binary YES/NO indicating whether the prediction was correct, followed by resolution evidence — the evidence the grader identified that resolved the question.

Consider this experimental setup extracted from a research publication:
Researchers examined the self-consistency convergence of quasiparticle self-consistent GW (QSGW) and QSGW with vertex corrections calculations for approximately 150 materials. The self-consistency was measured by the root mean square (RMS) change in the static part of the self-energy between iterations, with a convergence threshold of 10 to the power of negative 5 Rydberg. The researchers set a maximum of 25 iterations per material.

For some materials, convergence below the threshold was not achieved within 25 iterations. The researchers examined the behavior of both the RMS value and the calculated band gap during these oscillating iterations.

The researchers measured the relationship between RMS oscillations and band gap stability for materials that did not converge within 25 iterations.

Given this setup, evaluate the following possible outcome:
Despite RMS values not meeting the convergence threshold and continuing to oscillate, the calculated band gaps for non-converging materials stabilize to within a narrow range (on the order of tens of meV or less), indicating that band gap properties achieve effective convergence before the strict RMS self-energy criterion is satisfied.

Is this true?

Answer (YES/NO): YES